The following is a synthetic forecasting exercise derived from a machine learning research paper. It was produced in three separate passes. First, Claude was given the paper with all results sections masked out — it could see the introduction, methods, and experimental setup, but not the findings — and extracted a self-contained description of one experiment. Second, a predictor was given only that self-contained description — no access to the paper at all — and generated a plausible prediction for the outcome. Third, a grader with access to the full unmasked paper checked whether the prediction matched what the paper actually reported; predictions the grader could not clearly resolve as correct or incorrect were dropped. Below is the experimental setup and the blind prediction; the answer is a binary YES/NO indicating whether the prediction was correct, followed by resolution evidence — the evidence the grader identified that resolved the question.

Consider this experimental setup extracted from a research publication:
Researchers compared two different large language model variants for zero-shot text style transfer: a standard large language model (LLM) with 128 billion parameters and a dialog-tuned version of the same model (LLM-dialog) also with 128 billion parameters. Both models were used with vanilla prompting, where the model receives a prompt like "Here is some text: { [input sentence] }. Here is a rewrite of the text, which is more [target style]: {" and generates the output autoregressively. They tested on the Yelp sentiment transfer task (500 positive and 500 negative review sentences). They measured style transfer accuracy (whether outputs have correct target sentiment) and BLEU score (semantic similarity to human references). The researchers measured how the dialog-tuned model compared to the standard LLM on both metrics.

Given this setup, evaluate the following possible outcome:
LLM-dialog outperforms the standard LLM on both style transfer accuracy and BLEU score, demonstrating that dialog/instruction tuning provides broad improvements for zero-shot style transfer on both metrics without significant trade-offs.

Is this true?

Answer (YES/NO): NO